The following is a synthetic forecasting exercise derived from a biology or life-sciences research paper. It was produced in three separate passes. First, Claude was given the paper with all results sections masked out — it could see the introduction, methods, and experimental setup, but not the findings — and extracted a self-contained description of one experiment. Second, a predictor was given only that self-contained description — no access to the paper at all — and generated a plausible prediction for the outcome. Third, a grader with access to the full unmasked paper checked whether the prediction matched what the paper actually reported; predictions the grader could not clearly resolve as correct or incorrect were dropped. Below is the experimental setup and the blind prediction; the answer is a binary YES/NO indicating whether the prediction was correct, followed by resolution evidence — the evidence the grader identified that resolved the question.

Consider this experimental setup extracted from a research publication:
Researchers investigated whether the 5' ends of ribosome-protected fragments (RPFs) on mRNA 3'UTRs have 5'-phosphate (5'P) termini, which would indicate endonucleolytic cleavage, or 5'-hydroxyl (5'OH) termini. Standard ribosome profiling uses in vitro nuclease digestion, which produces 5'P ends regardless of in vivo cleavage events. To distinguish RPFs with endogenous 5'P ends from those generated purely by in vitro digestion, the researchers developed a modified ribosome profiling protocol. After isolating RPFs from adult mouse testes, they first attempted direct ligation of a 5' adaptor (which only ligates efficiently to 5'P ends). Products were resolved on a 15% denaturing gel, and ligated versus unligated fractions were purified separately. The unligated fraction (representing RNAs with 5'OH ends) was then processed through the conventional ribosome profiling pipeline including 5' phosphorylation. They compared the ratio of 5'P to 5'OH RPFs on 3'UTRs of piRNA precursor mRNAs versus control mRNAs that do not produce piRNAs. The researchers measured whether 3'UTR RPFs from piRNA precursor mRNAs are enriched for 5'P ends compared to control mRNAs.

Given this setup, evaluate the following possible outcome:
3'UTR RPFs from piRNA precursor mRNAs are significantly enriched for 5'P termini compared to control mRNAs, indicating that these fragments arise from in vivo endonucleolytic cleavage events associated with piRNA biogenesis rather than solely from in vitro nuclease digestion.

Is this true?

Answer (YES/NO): YES